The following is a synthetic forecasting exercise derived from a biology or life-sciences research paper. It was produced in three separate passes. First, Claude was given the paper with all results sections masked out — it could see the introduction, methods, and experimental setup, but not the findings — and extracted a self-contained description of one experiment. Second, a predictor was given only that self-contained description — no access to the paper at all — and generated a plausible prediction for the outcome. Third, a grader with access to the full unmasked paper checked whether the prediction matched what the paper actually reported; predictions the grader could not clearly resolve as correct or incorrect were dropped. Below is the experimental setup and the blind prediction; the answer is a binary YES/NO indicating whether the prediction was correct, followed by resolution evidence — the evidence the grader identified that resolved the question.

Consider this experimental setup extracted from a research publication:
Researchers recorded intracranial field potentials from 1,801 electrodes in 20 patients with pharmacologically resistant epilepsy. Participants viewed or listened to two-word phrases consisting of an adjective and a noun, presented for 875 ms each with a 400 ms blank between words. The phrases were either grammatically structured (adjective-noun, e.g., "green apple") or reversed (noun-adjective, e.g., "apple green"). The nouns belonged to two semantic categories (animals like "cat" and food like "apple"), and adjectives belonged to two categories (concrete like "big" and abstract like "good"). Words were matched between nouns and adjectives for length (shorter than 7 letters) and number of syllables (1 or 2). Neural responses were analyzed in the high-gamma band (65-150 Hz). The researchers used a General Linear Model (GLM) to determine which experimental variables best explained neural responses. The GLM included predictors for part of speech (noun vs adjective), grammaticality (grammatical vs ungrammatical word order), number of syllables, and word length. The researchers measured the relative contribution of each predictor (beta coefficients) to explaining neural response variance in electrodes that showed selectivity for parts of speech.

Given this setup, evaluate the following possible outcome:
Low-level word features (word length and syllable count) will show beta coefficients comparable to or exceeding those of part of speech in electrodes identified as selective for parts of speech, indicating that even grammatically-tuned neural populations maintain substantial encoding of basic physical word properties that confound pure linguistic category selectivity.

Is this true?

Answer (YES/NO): NO